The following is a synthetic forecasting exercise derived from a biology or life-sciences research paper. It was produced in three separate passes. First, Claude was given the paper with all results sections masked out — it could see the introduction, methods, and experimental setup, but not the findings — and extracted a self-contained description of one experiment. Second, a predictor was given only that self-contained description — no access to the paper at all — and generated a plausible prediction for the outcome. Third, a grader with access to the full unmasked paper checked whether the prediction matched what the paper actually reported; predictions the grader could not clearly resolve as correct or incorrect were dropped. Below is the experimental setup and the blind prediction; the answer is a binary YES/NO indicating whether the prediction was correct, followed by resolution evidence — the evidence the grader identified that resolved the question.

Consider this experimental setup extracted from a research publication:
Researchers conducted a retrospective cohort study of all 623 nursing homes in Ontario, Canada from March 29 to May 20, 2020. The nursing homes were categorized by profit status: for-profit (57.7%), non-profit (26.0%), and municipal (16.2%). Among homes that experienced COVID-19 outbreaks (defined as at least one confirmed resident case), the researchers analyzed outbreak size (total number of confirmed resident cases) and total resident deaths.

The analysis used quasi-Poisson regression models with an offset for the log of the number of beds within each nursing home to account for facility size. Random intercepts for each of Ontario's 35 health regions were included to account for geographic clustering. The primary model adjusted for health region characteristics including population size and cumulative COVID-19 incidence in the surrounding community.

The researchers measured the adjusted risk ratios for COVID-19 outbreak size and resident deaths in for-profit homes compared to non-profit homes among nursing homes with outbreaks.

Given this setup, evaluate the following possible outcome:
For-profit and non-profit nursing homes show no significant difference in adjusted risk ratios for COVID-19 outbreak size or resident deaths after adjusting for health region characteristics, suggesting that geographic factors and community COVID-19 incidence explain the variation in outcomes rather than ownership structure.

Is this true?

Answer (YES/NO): NO